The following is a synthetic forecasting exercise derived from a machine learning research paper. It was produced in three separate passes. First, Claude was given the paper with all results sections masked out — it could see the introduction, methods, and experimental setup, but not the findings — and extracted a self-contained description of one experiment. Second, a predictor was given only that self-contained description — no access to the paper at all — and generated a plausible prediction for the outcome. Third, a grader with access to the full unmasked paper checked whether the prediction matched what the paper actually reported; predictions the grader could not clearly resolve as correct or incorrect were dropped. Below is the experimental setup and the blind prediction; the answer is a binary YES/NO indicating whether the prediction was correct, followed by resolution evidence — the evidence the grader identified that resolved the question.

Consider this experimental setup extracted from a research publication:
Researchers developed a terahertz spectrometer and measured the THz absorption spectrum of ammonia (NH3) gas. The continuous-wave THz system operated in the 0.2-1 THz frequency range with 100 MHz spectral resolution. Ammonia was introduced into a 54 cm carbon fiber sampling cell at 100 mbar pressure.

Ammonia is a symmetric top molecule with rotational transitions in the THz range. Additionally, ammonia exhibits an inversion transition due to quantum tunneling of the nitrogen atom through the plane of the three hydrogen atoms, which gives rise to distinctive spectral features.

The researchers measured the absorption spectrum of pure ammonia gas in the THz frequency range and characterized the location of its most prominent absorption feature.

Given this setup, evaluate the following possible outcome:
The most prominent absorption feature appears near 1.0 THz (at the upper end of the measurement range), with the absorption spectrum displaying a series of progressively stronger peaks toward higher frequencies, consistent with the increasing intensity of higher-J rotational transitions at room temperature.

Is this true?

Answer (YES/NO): NO